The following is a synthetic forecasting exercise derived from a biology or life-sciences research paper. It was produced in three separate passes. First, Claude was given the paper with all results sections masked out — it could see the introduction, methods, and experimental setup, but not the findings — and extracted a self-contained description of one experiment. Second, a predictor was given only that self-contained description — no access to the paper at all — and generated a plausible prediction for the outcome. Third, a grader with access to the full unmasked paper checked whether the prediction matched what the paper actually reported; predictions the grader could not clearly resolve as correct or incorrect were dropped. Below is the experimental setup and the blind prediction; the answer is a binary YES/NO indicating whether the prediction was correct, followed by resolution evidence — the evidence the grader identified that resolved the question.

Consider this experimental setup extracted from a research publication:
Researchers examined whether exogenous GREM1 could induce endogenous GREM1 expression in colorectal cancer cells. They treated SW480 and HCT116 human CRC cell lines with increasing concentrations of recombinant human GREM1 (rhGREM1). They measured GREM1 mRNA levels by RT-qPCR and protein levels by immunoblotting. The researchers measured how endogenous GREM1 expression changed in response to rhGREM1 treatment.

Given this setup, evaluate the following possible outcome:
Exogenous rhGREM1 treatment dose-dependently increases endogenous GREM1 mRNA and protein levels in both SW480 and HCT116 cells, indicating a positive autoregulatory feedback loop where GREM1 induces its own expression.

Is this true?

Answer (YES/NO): YES